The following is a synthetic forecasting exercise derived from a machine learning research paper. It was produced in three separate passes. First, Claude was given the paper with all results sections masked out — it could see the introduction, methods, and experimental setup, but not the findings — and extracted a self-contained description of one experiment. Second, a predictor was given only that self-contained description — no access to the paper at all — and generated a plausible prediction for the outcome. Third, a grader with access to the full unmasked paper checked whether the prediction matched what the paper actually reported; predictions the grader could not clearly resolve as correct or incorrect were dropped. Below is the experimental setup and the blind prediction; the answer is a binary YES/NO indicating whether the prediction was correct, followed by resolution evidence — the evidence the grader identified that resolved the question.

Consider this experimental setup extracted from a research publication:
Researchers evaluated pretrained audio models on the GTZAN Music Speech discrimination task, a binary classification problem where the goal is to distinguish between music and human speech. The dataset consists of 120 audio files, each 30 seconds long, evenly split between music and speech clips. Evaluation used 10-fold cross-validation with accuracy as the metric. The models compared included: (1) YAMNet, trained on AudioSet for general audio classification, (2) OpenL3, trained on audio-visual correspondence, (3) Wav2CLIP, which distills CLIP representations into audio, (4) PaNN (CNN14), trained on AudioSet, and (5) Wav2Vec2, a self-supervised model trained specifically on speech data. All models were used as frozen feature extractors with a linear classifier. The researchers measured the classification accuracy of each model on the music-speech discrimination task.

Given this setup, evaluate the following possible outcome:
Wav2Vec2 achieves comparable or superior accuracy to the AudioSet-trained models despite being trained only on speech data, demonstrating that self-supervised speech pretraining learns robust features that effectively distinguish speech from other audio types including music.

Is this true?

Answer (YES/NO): NO